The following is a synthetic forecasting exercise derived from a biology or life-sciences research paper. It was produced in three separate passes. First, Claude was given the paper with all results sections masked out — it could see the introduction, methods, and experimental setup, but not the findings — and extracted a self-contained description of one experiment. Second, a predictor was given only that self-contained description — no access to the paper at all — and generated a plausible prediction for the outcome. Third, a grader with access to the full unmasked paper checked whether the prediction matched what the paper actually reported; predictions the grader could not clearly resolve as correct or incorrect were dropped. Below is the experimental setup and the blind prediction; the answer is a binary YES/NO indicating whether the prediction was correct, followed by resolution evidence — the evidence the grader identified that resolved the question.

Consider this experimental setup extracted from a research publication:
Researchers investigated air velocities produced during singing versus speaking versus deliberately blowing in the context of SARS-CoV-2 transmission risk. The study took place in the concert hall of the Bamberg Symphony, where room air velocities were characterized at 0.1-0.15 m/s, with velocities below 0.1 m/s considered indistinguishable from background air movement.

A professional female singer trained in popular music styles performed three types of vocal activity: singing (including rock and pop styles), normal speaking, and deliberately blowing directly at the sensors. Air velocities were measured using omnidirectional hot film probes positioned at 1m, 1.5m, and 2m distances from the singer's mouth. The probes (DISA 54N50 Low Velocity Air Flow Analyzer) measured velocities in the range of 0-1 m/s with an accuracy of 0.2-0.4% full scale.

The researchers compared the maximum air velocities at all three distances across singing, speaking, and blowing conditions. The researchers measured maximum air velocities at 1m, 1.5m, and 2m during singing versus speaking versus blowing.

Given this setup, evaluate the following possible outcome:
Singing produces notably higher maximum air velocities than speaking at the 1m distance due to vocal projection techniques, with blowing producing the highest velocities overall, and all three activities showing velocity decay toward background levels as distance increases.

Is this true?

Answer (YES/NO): NO